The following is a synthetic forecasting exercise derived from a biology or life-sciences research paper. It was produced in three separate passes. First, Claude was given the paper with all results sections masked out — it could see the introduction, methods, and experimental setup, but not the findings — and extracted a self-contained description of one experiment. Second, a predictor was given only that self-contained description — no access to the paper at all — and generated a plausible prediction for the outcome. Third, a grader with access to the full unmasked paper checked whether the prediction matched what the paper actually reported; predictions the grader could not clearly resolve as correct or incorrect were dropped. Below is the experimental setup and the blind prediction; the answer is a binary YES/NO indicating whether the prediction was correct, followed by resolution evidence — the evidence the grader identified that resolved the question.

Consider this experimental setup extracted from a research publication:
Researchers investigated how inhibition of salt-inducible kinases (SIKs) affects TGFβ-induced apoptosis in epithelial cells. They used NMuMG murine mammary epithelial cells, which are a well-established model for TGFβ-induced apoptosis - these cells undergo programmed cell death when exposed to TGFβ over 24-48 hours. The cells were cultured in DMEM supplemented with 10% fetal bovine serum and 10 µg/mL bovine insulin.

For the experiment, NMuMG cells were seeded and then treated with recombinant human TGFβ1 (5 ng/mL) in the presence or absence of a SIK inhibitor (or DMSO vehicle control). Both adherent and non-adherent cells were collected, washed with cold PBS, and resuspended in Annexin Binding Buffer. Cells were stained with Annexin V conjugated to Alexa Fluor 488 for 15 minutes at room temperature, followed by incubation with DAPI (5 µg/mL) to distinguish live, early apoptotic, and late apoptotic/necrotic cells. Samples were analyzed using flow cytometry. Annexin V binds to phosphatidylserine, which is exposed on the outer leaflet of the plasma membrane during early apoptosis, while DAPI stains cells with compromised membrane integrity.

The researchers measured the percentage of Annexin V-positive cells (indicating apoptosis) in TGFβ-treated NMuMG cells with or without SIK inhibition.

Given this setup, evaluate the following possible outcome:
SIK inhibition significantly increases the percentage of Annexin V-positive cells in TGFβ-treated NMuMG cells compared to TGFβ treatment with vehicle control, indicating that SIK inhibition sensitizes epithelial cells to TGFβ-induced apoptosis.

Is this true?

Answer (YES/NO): YES